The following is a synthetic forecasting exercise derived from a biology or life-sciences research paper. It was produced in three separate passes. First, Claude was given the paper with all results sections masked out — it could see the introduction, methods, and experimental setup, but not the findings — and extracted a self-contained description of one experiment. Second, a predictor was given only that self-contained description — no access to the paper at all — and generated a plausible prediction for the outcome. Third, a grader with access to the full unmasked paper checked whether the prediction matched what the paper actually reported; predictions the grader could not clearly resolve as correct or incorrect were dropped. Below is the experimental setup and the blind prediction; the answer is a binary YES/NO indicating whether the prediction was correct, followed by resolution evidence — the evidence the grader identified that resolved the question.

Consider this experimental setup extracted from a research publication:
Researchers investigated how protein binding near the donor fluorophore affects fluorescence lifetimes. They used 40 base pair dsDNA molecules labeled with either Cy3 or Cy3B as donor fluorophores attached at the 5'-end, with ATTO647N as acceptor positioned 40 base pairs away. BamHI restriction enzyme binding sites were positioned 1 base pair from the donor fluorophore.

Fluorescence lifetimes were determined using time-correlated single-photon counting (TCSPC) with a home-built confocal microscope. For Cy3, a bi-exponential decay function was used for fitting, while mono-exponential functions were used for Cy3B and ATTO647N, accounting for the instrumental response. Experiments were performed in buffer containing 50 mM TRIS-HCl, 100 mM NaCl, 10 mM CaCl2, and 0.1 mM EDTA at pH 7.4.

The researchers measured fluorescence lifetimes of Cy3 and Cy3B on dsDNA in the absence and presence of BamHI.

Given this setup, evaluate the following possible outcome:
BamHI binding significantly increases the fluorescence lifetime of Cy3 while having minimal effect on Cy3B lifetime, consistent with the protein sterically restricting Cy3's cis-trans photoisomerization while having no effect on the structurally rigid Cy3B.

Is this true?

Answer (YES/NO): YES